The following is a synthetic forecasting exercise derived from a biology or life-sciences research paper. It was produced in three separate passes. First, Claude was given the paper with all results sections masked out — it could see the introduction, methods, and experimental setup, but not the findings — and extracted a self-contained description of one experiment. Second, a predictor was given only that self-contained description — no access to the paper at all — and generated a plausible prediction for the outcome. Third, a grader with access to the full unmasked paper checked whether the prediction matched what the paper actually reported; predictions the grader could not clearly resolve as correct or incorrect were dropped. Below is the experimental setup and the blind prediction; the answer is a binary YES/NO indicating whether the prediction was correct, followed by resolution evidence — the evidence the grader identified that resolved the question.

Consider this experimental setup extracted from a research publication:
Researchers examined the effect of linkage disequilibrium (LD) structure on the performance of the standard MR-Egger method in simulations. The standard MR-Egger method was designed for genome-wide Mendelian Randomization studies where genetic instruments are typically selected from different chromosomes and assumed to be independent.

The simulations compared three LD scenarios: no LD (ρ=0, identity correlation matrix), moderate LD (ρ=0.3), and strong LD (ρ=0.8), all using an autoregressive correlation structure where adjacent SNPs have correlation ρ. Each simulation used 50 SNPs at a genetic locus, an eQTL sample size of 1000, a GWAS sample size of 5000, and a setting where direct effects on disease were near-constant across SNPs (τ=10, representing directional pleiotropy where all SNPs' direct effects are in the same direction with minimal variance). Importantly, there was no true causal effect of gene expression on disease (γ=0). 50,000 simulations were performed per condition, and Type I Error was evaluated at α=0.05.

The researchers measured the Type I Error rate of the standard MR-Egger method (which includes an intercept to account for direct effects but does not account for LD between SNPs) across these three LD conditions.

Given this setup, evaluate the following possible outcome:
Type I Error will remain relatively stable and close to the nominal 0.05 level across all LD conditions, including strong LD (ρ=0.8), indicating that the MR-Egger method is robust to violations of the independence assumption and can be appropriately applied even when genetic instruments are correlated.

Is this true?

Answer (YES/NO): NO